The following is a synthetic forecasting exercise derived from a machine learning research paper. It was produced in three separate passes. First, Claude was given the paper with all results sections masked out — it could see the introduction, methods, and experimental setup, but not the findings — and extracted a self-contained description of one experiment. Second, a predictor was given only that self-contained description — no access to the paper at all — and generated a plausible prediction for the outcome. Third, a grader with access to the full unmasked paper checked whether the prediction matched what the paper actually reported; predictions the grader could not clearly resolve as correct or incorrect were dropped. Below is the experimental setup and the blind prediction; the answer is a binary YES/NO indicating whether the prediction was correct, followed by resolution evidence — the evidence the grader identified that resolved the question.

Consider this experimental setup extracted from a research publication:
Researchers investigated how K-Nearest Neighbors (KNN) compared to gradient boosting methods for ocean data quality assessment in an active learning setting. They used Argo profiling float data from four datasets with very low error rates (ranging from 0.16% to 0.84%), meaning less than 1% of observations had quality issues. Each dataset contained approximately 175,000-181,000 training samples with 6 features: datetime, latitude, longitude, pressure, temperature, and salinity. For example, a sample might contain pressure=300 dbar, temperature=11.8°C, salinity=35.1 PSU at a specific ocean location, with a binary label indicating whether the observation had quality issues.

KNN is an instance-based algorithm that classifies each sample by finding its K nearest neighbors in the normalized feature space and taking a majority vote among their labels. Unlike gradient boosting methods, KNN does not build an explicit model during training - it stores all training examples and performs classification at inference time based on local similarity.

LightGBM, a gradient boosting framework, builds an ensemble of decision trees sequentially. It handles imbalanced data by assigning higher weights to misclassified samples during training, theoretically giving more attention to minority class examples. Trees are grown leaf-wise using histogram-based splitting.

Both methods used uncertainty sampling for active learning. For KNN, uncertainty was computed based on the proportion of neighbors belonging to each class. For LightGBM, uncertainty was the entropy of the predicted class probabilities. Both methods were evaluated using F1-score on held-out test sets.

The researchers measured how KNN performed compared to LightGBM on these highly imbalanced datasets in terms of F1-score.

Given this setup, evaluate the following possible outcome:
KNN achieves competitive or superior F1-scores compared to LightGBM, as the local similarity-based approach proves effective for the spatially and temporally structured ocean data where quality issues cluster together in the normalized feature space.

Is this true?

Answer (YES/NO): YES